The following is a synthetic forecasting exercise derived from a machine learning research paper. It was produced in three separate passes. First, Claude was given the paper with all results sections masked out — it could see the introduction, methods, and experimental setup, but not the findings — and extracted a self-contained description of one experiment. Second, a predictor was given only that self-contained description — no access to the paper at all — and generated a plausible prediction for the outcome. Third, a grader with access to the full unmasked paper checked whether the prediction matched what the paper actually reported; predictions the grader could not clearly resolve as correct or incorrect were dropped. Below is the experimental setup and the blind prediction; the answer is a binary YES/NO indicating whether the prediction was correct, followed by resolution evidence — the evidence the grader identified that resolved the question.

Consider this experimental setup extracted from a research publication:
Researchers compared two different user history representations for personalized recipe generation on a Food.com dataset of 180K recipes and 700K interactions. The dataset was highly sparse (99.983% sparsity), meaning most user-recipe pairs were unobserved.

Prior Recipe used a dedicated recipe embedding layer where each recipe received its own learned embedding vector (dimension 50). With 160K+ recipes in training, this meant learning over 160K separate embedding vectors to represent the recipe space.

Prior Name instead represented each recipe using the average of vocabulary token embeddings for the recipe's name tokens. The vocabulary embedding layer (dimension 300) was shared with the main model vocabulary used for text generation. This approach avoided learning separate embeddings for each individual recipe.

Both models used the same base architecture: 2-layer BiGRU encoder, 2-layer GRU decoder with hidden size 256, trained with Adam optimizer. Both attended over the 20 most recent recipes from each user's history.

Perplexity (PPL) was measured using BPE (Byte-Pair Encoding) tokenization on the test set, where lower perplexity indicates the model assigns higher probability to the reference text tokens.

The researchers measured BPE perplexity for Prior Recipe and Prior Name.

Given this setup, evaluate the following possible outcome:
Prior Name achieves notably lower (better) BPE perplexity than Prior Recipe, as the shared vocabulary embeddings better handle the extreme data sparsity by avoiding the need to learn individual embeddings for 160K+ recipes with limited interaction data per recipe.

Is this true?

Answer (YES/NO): NO